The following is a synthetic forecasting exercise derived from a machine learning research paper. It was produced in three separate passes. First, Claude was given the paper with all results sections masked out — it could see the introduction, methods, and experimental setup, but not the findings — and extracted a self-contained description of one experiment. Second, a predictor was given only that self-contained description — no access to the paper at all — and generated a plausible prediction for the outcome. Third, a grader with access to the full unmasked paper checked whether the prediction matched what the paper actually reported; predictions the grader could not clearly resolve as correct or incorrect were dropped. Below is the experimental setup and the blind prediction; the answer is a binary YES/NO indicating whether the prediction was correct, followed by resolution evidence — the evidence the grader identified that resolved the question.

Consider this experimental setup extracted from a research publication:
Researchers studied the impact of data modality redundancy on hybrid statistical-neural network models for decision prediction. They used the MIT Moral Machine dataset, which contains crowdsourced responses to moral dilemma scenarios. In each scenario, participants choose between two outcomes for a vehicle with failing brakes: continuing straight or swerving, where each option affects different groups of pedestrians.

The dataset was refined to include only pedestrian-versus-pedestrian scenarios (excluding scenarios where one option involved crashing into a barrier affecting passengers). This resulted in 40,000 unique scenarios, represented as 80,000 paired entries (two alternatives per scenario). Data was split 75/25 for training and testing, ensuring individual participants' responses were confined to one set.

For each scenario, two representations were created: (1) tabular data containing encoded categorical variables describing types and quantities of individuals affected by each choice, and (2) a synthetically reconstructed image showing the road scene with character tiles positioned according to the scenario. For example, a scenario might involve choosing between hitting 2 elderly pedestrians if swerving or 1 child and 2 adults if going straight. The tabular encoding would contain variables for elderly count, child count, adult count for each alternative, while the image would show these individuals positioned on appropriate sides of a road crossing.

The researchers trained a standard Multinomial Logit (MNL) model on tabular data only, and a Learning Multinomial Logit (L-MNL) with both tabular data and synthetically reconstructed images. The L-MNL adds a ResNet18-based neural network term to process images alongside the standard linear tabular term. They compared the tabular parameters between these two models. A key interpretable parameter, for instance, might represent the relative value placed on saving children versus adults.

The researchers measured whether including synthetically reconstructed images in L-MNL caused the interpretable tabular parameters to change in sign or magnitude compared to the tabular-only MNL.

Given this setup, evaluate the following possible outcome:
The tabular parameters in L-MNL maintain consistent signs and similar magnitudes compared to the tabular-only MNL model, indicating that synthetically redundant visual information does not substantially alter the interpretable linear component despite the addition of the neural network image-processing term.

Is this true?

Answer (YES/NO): NO